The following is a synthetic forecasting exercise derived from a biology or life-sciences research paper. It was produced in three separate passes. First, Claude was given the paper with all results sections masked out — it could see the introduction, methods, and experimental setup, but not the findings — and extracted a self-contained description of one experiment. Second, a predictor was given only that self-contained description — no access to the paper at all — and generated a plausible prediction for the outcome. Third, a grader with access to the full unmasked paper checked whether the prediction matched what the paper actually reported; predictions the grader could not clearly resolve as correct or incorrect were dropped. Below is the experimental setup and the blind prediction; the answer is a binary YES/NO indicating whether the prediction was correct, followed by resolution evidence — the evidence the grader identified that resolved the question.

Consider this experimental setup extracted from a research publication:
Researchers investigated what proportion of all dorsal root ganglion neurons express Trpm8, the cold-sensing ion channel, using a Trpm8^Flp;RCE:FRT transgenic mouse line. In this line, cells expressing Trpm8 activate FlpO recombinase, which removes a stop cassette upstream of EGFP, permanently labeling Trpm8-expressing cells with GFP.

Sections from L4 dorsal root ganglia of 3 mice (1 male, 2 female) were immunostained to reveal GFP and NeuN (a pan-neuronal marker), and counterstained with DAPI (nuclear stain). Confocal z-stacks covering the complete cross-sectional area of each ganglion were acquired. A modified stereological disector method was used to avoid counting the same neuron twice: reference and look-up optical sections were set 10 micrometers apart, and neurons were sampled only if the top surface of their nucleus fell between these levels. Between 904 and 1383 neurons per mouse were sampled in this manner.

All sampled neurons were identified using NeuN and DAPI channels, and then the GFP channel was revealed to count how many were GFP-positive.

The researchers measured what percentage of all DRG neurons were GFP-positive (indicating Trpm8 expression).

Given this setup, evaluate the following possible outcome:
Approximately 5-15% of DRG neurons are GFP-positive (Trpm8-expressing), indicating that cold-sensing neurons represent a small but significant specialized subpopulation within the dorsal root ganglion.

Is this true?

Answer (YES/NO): YES